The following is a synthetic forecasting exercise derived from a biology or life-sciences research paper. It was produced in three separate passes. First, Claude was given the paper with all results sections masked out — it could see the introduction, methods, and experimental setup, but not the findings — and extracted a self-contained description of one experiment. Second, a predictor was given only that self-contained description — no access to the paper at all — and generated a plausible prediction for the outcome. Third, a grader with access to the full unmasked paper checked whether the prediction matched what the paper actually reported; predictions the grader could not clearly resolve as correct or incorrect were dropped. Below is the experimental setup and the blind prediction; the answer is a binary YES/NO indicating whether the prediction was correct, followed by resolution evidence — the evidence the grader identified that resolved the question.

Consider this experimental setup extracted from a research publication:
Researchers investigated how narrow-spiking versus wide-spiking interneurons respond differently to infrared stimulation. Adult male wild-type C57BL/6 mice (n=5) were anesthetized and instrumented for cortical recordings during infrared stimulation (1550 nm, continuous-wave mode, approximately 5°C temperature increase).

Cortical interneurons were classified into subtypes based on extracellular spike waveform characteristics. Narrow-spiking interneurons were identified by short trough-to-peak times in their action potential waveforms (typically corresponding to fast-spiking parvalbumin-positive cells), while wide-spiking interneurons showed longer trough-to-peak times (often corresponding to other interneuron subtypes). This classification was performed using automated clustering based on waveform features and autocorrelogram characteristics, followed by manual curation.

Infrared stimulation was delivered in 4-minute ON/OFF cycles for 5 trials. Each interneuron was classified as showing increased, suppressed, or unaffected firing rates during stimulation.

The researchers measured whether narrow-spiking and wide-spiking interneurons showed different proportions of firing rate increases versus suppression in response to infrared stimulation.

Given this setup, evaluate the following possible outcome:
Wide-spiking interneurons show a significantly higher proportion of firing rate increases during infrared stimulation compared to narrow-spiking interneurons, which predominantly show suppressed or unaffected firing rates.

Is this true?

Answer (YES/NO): NO